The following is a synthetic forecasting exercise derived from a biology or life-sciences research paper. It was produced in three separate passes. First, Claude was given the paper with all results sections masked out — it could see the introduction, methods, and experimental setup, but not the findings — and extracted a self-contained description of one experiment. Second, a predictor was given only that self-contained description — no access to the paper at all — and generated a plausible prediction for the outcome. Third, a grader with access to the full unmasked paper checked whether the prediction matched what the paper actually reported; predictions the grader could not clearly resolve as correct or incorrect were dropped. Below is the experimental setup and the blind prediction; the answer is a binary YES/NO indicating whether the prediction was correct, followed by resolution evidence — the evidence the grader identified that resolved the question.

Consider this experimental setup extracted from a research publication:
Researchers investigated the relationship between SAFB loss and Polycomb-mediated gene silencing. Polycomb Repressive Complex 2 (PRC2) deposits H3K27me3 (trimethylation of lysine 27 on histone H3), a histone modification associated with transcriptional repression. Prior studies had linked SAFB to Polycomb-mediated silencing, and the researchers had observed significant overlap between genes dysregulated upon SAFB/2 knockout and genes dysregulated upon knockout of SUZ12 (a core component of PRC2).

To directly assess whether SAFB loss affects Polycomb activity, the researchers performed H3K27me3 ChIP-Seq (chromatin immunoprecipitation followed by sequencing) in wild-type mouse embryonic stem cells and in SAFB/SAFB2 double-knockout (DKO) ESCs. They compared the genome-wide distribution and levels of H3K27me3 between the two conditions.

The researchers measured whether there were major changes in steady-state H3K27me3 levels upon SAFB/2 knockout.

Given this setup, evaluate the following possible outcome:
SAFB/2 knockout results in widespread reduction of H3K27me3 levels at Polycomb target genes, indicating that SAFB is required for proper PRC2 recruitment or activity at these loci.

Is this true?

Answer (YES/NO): NO